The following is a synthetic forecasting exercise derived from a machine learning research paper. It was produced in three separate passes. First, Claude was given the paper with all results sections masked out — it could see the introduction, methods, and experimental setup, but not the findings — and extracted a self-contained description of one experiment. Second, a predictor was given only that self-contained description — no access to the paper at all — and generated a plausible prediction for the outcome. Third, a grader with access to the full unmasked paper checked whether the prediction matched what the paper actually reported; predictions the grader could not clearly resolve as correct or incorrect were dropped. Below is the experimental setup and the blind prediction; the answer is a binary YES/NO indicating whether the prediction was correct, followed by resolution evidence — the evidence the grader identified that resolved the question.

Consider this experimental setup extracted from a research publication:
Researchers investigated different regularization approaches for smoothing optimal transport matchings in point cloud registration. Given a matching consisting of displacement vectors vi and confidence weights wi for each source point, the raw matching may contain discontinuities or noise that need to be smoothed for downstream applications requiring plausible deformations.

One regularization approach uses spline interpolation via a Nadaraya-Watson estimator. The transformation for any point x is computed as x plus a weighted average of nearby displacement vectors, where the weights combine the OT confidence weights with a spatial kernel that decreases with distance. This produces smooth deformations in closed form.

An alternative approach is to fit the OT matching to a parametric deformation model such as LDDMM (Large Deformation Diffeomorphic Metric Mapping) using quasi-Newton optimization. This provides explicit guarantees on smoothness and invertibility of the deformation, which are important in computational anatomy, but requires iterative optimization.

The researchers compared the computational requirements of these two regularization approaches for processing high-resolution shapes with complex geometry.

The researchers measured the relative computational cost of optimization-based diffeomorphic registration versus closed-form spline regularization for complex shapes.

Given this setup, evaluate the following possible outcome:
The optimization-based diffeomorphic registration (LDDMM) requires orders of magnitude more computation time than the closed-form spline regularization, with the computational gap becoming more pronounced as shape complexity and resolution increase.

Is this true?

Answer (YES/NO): NO